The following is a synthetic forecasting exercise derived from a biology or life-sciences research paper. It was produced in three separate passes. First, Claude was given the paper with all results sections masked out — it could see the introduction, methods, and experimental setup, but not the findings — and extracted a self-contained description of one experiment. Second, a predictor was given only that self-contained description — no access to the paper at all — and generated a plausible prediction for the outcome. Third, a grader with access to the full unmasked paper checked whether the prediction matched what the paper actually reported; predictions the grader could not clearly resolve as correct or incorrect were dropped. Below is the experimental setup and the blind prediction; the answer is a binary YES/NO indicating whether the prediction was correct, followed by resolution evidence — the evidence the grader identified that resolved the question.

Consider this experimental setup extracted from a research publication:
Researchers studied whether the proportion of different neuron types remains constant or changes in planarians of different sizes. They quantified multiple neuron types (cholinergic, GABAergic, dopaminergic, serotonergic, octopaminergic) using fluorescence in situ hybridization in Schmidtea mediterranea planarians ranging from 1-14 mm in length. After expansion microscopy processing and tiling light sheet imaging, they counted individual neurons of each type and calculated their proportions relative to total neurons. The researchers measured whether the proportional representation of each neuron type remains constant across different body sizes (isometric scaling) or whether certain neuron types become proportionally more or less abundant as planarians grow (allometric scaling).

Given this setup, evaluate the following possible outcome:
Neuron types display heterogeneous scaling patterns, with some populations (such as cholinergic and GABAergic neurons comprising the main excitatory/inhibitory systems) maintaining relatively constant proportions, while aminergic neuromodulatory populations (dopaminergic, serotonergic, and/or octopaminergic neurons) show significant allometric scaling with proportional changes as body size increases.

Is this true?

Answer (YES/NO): NO